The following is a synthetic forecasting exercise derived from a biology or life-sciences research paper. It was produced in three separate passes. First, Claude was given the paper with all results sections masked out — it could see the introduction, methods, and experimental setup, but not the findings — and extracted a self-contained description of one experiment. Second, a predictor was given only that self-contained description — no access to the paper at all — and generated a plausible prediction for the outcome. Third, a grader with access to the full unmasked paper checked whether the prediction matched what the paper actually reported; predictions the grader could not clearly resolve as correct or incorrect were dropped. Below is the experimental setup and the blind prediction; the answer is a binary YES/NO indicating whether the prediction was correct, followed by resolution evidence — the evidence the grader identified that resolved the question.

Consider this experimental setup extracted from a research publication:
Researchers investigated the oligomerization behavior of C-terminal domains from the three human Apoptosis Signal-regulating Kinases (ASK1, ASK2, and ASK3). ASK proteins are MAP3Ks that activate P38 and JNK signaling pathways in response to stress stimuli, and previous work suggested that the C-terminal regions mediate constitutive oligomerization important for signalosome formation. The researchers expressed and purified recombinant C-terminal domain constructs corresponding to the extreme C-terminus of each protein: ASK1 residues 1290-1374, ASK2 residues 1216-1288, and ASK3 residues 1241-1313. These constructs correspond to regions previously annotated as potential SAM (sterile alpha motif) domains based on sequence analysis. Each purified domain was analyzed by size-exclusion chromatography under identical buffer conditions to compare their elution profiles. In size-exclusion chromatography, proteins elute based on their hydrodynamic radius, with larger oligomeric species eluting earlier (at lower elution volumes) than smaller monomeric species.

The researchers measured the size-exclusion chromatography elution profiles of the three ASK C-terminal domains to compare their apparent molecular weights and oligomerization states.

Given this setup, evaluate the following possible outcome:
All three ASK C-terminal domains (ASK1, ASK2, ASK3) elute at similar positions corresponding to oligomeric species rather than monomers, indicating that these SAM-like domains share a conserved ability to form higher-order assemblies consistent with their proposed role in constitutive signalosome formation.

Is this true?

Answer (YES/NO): NO